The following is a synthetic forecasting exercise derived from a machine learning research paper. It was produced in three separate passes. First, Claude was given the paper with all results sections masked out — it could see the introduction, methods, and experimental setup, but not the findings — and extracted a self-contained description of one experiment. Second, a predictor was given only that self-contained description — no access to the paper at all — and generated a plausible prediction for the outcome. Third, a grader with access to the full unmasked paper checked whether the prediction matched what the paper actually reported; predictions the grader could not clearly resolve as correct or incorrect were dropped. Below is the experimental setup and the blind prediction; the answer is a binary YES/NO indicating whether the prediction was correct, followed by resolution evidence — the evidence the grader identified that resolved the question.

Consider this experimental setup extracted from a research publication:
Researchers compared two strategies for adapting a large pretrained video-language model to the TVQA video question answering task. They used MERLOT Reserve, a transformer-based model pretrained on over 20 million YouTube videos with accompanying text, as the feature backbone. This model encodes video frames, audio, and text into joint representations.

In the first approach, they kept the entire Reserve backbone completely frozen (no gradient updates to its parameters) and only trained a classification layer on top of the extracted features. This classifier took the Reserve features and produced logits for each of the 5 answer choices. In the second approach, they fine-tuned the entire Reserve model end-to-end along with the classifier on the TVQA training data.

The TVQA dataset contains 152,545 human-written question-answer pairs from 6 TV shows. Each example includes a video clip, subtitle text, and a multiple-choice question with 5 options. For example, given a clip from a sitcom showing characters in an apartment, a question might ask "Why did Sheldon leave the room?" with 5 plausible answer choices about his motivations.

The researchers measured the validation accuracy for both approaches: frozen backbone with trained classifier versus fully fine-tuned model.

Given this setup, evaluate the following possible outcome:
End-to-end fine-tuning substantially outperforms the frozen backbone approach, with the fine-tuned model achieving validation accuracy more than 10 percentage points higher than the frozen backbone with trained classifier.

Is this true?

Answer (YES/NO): YES